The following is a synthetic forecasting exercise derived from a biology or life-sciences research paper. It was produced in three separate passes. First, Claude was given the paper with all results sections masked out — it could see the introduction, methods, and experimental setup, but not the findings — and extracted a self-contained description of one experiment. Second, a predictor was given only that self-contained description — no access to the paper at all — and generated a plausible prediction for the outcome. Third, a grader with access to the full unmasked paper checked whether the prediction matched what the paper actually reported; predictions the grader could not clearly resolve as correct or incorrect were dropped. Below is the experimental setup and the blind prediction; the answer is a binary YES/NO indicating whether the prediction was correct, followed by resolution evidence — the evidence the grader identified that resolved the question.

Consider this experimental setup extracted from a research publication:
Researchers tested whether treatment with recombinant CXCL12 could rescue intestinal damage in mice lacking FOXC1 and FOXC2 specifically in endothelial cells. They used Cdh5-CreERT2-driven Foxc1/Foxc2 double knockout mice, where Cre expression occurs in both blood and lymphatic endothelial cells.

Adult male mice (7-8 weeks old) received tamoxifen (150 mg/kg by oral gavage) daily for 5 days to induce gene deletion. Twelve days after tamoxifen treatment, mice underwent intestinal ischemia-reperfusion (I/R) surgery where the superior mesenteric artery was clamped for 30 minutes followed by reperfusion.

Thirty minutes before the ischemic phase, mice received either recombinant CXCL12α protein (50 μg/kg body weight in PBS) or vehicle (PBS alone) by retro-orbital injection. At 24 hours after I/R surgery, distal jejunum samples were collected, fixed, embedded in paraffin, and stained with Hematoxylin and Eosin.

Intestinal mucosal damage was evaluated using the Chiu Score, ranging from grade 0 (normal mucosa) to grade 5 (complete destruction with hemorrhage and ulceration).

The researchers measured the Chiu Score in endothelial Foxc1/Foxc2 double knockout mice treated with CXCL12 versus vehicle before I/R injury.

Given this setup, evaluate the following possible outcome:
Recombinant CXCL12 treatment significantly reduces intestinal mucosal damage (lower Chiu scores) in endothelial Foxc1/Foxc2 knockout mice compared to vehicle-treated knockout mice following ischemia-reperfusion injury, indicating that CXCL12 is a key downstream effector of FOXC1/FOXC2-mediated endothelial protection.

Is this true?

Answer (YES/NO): YES